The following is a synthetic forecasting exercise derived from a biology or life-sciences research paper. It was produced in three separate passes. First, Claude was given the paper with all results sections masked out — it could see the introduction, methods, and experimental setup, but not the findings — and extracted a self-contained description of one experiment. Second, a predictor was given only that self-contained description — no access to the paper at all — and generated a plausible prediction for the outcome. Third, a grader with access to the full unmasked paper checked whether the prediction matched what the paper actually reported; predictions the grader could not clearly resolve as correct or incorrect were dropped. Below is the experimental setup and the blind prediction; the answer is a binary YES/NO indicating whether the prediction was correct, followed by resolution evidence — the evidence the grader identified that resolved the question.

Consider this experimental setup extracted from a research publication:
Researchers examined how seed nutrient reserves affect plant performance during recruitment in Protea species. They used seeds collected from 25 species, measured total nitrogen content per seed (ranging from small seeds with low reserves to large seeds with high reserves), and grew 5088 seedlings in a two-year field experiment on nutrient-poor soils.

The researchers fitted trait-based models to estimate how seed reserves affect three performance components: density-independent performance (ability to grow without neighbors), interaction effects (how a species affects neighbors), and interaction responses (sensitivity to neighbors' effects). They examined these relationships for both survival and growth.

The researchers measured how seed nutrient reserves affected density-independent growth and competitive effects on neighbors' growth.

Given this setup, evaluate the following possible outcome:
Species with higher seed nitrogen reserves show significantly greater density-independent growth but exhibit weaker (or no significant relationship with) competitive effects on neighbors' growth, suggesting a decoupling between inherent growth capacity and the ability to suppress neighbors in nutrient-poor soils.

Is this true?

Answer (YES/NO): NO